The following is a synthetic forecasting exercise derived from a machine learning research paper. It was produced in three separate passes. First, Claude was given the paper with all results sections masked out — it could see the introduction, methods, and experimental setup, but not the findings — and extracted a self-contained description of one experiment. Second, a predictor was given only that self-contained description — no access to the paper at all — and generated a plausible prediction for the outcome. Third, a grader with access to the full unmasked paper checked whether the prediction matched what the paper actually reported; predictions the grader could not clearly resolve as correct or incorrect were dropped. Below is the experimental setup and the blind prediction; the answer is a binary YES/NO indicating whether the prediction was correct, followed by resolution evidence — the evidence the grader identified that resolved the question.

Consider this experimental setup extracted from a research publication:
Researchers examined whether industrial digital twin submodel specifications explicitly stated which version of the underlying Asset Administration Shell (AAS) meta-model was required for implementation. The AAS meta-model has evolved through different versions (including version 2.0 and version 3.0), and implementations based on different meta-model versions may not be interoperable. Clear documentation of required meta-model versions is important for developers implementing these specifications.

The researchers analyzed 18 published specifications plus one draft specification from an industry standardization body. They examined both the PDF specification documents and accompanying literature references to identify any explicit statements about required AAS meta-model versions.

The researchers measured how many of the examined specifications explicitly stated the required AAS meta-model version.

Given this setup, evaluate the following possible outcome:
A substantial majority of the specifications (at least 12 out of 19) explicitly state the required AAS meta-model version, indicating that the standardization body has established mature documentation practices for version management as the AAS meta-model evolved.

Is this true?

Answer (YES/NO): NO